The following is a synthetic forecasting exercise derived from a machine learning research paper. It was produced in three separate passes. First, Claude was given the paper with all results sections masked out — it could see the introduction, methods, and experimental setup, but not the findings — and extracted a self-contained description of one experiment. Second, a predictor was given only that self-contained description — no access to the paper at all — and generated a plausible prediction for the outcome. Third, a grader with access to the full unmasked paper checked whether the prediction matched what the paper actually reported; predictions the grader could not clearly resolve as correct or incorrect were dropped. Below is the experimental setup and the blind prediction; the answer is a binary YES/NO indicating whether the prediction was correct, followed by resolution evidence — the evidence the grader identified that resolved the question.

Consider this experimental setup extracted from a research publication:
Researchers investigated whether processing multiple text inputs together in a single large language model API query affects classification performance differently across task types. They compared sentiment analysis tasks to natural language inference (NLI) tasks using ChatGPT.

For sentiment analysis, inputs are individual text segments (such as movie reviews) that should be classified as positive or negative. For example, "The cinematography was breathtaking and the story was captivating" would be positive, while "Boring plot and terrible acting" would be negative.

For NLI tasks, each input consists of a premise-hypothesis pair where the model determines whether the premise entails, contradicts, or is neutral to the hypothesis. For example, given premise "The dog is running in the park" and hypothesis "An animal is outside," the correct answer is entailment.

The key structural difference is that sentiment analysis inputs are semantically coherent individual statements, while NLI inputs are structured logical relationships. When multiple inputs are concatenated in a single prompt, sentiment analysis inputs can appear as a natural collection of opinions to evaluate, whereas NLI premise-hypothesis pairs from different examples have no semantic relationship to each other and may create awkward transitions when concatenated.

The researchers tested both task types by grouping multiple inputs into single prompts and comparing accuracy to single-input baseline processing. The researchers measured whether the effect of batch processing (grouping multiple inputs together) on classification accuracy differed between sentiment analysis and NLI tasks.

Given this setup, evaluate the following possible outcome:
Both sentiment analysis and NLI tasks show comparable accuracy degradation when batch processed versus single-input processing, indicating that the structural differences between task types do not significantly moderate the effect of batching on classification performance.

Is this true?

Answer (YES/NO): NO